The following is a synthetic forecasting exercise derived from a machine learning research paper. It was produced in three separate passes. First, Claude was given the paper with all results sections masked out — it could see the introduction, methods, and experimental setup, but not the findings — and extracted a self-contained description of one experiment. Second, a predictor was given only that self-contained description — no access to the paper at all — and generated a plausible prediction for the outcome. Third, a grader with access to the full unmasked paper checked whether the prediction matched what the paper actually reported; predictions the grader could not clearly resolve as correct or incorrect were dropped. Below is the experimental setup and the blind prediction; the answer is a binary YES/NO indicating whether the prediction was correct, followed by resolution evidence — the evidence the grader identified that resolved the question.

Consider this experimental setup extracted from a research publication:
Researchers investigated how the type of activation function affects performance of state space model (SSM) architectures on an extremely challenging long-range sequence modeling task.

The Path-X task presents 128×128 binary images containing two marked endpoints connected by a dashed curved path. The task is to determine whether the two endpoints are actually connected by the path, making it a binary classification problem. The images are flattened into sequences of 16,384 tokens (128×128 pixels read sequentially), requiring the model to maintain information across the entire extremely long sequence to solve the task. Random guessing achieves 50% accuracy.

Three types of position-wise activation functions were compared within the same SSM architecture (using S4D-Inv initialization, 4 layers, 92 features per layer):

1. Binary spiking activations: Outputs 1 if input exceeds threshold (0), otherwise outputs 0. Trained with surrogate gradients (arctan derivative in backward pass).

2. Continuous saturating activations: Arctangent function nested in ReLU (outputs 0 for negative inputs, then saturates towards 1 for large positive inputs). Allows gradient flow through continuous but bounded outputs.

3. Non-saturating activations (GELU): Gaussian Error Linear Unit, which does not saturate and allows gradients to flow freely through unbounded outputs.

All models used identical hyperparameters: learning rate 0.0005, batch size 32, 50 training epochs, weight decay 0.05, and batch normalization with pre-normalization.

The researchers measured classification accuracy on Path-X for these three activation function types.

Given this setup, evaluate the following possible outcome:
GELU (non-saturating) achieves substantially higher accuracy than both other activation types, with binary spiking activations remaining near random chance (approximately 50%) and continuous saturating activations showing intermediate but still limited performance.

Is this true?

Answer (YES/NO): NO